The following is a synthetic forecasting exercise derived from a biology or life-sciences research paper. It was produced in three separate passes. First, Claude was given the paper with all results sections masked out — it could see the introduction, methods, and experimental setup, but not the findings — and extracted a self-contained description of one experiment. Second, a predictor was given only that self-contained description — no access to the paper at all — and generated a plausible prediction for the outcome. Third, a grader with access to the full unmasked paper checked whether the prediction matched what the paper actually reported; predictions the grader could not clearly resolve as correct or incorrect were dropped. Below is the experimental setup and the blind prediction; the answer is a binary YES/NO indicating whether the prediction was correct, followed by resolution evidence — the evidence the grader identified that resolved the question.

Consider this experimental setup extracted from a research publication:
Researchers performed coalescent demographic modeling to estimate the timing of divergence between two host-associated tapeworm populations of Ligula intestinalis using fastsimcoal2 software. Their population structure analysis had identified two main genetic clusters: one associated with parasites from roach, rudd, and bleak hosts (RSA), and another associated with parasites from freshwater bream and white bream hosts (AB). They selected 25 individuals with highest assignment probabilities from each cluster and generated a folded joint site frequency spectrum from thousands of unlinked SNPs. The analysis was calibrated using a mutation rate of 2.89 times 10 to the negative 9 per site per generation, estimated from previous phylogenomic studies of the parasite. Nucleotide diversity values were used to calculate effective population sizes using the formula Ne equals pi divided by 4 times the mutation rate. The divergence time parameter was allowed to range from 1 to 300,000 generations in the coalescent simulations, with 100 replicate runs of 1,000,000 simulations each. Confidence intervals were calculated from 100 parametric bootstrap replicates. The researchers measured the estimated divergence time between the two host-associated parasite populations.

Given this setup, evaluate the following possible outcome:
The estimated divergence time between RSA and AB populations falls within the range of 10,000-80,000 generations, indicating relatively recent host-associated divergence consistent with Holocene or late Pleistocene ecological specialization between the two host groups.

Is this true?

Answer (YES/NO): NO